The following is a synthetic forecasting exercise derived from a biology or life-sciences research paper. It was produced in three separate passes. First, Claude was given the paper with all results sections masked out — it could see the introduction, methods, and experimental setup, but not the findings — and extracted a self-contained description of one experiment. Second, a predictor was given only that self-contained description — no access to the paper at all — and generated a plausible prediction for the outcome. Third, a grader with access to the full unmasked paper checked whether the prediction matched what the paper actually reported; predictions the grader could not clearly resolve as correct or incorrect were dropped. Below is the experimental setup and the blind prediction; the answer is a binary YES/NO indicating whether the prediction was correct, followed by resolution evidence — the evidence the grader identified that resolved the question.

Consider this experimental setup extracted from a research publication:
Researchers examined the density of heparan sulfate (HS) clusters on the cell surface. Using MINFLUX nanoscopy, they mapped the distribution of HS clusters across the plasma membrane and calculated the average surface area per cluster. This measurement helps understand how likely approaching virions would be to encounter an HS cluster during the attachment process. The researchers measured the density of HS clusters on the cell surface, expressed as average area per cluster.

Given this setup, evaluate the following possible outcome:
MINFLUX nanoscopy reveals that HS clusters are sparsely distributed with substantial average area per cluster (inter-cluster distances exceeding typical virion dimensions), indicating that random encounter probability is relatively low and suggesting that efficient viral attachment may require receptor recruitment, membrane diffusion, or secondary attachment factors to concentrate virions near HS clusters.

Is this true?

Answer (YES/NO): NO